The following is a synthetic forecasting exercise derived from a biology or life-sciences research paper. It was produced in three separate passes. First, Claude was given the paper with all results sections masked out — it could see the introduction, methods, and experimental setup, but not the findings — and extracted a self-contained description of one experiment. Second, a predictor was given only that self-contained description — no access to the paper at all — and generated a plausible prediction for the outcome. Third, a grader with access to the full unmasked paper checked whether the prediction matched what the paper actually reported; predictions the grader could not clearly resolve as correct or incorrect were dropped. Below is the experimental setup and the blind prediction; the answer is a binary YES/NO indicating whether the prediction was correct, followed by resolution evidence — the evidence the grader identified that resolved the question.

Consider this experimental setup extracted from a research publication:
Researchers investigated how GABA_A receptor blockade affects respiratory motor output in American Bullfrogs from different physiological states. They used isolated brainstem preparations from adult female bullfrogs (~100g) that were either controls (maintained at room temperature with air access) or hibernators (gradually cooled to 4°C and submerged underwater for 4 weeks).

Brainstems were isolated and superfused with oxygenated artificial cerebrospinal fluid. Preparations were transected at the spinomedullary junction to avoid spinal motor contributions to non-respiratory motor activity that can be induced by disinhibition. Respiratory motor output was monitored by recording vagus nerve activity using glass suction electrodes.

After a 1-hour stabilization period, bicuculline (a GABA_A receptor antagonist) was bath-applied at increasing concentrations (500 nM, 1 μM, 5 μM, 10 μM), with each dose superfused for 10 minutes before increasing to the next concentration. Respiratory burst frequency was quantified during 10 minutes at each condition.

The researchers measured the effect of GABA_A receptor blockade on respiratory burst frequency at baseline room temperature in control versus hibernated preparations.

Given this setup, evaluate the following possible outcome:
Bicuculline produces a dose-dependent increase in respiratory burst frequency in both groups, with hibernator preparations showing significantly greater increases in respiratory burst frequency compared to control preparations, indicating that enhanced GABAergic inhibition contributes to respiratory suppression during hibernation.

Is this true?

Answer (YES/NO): NO